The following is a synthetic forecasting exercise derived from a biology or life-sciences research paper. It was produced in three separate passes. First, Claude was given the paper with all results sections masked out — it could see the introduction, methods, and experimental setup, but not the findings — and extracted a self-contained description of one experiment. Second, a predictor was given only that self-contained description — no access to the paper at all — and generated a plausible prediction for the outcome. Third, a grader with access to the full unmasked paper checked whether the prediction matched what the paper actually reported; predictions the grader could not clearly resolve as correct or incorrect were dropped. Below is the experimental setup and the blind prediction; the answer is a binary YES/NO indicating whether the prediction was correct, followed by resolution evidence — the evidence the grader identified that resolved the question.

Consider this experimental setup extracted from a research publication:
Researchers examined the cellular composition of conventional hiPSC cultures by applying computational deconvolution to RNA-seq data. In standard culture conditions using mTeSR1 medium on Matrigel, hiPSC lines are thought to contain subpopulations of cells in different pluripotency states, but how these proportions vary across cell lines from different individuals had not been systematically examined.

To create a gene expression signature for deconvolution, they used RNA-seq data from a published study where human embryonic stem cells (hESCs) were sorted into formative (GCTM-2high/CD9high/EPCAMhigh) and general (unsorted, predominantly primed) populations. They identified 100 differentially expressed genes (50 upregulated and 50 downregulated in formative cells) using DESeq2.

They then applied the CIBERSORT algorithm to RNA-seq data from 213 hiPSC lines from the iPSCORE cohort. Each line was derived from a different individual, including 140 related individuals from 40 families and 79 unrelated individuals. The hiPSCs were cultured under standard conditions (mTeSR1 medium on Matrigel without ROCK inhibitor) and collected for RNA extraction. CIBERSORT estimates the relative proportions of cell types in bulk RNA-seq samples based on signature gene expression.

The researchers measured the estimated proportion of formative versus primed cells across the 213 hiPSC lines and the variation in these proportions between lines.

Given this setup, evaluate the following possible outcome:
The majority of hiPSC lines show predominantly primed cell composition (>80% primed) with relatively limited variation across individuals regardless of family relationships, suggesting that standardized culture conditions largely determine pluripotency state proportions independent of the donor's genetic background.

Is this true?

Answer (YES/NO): NO